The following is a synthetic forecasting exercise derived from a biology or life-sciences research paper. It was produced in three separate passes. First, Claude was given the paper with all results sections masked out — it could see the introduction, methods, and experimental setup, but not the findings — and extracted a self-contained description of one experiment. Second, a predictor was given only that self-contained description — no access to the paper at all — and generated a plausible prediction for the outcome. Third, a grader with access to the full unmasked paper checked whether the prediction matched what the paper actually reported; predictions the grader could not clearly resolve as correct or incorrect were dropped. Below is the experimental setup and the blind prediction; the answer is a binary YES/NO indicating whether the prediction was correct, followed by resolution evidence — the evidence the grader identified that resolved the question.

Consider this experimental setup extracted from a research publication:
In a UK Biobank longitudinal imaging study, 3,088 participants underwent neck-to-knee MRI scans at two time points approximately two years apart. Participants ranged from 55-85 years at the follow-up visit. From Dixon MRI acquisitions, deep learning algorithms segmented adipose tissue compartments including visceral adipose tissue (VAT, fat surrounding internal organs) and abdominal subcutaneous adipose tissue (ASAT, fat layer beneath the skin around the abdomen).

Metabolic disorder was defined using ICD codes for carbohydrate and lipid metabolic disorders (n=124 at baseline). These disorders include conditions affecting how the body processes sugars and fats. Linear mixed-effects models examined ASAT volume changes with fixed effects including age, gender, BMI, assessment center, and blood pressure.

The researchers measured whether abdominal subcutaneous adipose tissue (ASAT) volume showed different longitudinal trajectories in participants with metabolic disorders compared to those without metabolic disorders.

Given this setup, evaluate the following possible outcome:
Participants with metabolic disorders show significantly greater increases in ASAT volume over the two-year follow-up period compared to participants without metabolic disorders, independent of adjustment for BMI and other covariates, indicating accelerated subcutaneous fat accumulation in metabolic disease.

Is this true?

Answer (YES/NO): NO